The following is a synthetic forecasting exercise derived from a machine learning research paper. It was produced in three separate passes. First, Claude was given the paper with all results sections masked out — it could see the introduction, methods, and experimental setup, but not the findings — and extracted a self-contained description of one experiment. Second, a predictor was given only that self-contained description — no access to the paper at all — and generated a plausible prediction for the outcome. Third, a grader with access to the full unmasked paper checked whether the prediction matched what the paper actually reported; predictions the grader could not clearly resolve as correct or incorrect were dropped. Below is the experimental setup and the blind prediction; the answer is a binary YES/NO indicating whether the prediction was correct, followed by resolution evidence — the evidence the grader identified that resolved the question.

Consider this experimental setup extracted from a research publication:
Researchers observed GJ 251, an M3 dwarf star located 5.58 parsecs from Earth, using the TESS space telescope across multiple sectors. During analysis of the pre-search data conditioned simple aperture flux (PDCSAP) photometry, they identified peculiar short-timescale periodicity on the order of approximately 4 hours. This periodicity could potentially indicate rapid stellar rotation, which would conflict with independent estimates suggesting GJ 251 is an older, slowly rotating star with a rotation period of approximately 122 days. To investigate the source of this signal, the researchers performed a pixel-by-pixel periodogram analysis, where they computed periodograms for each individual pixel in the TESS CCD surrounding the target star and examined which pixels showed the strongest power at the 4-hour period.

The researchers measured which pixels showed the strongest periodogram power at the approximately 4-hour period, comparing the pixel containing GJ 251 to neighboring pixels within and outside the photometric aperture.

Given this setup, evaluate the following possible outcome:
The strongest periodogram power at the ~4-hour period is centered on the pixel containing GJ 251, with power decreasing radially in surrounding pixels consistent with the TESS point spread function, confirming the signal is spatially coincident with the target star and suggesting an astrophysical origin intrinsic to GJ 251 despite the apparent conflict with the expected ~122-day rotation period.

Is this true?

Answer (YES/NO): NO